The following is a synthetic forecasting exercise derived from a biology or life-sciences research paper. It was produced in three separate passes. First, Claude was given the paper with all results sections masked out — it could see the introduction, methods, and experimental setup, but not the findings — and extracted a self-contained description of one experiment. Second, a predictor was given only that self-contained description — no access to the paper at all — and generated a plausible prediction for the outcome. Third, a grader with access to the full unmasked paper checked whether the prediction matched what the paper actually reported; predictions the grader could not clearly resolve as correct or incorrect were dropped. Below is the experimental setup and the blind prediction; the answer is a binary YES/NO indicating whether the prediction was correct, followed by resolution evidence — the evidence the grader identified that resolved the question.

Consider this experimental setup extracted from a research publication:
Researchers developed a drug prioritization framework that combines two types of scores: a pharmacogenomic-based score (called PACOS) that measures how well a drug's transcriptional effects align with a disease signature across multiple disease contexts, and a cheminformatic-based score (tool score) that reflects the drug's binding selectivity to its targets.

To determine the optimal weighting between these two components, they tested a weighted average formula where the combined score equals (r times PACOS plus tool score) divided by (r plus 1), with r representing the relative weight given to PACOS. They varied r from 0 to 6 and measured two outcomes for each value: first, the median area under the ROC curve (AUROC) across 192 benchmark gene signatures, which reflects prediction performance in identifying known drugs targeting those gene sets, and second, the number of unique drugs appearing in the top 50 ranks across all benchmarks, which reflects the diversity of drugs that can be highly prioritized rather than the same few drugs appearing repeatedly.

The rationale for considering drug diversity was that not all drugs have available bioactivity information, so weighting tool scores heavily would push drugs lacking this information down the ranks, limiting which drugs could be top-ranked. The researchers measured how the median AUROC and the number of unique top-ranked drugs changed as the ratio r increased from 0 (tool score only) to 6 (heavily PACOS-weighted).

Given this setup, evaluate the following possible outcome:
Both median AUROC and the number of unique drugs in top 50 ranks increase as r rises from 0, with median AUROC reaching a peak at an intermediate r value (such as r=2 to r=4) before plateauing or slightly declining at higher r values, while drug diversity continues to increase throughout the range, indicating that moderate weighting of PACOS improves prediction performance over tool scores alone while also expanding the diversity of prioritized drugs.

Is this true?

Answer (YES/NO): NO